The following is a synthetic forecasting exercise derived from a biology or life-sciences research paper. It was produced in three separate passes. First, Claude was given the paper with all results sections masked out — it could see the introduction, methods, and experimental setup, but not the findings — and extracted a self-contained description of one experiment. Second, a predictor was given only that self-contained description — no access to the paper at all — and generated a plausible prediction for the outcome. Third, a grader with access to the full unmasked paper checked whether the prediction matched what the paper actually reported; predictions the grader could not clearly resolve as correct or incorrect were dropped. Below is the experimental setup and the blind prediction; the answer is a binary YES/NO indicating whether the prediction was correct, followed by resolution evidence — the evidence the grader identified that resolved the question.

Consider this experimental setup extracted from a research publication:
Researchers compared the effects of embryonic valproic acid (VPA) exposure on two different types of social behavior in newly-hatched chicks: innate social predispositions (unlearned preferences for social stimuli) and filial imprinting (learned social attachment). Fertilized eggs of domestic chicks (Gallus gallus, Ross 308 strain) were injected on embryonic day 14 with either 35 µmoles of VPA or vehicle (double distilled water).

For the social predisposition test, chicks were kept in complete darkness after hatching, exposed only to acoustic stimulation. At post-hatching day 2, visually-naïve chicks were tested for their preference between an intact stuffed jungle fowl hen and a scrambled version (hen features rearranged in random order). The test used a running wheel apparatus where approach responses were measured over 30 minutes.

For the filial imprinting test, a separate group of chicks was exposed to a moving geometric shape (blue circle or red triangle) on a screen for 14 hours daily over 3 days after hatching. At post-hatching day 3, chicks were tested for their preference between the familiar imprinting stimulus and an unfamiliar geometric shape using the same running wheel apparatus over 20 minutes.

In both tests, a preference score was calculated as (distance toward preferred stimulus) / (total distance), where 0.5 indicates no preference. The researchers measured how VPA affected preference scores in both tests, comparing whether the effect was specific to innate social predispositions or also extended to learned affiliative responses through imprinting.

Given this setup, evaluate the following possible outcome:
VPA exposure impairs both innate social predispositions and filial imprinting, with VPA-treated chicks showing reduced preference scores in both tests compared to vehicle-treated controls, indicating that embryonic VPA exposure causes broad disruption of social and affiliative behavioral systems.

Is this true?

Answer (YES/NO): NO